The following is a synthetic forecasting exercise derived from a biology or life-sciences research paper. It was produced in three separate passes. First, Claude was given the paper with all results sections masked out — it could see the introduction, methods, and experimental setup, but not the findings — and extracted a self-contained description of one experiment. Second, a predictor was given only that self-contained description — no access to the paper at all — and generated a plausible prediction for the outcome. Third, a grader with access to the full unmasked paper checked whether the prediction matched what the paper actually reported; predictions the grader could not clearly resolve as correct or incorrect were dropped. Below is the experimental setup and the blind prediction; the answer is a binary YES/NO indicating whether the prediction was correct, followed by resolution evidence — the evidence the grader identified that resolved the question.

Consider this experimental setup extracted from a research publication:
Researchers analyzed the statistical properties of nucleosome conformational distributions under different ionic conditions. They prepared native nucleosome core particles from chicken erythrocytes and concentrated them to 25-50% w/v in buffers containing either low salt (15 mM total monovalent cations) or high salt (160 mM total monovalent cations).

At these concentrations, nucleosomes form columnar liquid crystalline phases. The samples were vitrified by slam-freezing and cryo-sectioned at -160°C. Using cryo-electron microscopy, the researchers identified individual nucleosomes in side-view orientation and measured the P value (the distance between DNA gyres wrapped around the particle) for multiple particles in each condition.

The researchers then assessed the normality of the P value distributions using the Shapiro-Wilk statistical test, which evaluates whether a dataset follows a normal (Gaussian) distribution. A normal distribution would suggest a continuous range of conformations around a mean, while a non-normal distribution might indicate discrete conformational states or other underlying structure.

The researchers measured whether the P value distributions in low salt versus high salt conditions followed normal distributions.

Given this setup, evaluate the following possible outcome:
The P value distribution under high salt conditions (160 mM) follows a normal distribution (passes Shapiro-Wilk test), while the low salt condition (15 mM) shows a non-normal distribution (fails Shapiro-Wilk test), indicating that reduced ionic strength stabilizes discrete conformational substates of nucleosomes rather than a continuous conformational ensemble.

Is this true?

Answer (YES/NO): NO